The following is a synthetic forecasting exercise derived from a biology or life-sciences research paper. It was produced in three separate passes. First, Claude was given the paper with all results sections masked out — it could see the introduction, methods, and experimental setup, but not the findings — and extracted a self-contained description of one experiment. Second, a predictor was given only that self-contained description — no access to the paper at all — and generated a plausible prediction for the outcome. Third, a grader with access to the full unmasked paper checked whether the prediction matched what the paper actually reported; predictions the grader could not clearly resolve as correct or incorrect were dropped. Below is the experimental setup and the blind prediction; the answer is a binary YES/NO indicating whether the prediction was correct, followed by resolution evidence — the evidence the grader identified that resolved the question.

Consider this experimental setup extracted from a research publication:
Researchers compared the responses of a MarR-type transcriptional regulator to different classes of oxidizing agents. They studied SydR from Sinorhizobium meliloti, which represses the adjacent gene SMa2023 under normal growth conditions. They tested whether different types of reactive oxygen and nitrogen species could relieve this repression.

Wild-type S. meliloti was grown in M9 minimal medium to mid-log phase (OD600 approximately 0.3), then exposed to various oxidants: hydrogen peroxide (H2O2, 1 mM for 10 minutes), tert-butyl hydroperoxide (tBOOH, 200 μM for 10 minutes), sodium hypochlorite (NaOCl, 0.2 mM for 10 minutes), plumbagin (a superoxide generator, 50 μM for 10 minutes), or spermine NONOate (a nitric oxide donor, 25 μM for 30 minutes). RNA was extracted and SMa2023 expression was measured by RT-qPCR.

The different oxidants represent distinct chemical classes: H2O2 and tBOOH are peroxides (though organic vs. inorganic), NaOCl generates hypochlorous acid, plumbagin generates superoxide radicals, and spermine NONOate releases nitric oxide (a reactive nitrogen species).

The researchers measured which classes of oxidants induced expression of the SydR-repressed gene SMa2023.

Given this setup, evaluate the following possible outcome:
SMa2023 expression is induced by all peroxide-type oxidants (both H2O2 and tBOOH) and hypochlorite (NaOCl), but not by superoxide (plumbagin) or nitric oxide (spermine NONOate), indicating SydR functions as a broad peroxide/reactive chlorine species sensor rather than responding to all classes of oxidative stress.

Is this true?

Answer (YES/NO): NO